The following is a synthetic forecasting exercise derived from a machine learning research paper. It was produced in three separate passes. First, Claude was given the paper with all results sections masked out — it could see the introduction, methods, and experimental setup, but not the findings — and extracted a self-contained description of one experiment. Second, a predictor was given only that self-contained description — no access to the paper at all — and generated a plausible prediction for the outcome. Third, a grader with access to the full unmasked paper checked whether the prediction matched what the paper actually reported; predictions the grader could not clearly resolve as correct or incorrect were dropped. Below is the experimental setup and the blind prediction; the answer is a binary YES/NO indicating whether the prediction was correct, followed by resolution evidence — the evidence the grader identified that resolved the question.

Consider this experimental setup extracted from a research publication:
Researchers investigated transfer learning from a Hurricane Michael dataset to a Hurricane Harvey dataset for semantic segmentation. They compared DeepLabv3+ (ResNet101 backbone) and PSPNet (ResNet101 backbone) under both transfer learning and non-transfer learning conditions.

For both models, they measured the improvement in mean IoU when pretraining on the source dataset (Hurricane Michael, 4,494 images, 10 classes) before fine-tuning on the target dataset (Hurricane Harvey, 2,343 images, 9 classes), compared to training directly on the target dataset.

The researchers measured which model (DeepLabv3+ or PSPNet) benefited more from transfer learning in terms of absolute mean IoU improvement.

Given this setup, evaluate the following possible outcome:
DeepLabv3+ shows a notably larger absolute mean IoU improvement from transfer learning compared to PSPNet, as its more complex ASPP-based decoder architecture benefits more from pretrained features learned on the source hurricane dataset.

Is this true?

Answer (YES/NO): YES